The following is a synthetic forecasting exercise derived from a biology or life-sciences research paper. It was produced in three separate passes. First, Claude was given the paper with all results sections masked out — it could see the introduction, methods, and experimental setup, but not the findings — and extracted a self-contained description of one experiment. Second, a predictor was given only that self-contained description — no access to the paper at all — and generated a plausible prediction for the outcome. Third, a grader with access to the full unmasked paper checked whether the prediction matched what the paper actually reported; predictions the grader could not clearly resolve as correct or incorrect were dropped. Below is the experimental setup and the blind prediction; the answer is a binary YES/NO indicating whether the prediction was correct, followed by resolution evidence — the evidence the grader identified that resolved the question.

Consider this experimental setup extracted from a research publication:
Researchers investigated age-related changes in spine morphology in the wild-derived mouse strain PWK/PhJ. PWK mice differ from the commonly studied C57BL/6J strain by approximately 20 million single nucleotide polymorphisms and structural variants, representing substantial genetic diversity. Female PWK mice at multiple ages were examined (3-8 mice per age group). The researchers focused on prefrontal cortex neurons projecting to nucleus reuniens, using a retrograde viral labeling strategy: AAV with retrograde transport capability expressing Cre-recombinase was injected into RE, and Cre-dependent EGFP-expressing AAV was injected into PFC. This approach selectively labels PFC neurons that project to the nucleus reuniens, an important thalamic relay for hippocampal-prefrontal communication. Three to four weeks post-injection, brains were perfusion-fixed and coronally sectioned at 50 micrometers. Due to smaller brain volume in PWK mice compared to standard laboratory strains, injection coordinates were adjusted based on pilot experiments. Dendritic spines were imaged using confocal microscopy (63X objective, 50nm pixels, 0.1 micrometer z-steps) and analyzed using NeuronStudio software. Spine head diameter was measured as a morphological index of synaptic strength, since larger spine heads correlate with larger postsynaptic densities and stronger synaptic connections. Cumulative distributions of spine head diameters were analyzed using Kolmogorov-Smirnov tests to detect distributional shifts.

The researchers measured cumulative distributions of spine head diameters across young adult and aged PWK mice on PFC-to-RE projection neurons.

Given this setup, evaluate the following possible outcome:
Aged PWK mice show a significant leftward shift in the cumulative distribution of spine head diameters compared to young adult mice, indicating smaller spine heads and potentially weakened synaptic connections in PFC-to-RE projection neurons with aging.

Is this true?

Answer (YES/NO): NO